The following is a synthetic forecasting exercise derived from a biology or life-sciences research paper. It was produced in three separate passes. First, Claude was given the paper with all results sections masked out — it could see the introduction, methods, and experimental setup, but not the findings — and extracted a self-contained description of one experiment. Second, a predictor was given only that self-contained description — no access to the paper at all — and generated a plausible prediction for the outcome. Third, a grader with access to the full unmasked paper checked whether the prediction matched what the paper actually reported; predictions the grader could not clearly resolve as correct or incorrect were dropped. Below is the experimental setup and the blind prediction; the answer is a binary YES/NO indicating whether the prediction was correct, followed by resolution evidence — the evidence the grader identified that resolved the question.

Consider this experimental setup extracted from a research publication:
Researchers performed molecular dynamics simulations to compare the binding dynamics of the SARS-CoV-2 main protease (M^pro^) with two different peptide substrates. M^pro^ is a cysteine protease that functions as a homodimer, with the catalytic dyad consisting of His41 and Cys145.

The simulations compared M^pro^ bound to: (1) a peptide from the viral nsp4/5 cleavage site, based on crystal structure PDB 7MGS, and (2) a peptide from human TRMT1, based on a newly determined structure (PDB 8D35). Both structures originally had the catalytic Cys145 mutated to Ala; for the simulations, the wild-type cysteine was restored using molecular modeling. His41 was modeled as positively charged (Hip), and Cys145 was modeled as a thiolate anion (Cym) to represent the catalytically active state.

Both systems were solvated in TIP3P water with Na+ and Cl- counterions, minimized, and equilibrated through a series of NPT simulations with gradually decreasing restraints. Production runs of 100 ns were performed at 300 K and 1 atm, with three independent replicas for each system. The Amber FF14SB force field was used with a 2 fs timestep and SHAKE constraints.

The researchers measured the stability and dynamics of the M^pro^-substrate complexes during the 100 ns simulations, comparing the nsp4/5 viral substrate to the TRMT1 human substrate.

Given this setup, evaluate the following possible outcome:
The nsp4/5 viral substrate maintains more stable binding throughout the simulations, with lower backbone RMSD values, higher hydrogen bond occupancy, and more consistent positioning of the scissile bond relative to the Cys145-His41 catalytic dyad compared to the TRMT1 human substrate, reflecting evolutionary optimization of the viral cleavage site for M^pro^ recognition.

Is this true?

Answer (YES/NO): NO